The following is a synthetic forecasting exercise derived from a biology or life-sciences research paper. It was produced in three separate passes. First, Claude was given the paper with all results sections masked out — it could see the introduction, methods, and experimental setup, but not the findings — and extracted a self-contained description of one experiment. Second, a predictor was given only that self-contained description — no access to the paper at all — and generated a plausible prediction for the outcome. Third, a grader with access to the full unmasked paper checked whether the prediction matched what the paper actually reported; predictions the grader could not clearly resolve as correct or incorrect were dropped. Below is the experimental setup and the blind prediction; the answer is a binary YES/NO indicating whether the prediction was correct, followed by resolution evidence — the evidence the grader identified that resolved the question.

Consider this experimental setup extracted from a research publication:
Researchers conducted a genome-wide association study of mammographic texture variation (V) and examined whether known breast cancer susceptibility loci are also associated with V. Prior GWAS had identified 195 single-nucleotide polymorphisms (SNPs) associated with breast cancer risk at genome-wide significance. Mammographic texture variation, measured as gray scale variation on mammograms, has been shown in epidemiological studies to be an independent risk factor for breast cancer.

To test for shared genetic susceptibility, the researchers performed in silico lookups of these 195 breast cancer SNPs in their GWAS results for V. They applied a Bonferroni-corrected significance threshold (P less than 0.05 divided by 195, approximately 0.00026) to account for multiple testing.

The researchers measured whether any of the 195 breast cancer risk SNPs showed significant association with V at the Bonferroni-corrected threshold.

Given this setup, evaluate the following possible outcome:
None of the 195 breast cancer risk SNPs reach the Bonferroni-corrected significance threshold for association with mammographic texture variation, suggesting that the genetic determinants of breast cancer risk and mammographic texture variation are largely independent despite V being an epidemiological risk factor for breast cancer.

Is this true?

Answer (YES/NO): NO